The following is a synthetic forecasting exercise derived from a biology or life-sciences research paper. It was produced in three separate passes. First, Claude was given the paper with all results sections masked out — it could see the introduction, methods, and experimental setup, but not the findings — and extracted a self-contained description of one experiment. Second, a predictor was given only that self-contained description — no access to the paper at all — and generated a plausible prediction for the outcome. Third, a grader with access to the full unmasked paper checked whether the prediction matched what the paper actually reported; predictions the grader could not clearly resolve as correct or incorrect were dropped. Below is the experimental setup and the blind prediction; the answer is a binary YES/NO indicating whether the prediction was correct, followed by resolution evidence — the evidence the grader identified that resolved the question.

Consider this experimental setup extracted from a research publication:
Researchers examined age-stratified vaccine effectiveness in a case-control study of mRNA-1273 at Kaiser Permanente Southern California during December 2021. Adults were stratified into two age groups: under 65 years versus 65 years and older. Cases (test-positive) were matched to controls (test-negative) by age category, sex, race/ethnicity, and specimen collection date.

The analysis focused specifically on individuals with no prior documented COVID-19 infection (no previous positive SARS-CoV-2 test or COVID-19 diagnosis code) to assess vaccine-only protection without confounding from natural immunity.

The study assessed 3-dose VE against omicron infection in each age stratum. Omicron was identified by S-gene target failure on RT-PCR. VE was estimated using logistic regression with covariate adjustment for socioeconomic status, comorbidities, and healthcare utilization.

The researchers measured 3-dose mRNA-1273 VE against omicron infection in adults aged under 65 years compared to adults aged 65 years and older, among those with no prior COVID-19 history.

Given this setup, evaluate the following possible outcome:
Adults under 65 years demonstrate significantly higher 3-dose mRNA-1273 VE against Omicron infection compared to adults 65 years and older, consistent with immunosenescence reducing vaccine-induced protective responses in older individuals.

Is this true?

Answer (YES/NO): NO